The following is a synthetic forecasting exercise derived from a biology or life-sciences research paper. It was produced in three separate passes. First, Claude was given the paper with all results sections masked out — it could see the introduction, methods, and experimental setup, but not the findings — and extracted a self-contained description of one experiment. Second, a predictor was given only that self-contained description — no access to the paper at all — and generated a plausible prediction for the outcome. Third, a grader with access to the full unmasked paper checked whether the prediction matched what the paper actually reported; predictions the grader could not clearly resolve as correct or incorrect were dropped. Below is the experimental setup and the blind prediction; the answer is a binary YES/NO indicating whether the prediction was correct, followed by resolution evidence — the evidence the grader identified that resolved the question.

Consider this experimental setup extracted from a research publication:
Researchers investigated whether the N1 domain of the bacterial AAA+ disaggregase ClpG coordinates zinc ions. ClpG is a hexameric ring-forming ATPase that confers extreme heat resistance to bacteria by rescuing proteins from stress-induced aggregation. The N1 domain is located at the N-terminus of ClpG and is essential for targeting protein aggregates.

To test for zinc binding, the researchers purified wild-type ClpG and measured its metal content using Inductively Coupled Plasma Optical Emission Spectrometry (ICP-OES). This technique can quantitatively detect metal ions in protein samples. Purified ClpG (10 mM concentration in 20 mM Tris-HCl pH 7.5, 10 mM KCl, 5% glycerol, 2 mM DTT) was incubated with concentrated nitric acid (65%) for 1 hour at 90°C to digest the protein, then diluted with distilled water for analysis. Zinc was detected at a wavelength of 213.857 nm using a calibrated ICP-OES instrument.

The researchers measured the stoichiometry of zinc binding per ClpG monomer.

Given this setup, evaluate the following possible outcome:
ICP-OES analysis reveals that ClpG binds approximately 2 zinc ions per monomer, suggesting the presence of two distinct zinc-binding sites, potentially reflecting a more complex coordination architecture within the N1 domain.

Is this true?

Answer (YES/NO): NO